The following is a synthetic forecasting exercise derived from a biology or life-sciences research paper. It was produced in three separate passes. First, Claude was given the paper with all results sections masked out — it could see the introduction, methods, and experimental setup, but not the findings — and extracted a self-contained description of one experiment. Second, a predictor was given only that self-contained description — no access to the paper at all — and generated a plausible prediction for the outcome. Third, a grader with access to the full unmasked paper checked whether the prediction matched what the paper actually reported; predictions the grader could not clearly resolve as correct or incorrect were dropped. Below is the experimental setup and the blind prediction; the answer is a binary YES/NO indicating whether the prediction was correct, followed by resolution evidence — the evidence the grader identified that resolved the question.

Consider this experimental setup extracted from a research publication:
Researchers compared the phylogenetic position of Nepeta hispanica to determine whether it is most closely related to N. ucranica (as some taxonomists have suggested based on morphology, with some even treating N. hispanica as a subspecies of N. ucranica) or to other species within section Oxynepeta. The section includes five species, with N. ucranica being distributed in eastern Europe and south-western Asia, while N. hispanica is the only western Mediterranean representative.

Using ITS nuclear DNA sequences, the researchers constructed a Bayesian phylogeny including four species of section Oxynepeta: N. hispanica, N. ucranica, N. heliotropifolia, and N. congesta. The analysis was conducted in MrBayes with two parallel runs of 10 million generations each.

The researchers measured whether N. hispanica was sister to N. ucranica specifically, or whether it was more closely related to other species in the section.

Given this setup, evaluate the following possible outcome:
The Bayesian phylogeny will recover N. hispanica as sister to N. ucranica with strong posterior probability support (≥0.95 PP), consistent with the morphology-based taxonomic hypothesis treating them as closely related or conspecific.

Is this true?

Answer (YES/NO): NO